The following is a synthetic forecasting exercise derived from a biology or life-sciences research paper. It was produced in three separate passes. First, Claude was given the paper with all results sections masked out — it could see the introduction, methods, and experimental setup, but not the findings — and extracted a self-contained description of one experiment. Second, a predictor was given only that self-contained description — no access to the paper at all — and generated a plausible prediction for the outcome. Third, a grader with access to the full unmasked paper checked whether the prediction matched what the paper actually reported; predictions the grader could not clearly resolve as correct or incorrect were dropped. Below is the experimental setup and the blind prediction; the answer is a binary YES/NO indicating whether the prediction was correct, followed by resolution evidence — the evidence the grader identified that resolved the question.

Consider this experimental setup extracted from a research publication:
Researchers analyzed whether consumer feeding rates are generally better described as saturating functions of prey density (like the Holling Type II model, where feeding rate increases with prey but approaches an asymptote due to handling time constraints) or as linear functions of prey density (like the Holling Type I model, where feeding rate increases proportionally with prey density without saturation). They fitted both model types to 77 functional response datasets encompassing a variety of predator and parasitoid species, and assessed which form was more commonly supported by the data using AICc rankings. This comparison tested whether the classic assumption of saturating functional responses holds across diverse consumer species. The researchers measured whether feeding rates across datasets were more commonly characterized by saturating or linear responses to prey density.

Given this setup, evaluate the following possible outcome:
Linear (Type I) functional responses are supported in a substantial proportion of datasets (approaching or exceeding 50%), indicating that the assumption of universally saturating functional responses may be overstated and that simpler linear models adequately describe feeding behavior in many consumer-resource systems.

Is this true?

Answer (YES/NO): NO